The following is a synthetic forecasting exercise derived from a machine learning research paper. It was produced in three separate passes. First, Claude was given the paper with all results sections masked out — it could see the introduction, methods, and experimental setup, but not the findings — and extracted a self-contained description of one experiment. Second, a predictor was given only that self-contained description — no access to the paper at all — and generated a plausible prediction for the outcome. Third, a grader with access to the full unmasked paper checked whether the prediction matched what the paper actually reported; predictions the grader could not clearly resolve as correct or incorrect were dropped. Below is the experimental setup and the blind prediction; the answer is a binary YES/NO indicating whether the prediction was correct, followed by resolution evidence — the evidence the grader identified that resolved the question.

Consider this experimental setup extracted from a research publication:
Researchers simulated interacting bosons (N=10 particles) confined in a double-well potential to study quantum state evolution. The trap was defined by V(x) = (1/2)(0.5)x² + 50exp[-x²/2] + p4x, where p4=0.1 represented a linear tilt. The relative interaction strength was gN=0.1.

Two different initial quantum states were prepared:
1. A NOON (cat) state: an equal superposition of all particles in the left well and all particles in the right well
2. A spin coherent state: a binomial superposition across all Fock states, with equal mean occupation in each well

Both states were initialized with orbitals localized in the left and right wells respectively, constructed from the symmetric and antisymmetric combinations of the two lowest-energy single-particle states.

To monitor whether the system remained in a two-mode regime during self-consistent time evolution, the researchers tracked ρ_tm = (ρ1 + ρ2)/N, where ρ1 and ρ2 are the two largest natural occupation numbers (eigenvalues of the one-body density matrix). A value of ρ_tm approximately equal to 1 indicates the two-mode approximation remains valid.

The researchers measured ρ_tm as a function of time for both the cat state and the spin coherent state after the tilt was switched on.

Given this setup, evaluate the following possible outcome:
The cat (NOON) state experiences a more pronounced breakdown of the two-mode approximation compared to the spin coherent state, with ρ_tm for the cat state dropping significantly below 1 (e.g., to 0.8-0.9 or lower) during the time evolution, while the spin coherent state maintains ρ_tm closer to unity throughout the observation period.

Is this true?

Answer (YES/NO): NO